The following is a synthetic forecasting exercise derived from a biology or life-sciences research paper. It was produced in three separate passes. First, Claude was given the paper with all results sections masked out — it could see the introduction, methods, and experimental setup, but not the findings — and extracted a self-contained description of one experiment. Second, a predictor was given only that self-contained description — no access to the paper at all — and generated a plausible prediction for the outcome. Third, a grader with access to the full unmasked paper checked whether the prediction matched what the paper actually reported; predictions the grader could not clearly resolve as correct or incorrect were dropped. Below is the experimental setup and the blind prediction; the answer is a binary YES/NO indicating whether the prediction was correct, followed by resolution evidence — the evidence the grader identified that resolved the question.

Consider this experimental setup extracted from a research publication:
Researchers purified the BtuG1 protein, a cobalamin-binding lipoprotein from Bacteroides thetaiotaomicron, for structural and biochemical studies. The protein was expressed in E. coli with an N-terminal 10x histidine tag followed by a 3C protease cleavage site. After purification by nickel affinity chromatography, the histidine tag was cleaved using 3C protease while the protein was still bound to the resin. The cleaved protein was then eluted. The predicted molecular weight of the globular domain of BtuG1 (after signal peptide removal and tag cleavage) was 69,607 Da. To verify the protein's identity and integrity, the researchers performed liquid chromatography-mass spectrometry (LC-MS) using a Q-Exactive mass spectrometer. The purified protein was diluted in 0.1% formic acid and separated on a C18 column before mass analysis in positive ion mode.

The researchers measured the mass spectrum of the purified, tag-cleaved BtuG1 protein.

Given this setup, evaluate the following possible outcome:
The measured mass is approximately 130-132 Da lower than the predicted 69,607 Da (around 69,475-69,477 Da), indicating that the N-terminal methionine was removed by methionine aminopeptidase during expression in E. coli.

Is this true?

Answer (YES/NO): NO